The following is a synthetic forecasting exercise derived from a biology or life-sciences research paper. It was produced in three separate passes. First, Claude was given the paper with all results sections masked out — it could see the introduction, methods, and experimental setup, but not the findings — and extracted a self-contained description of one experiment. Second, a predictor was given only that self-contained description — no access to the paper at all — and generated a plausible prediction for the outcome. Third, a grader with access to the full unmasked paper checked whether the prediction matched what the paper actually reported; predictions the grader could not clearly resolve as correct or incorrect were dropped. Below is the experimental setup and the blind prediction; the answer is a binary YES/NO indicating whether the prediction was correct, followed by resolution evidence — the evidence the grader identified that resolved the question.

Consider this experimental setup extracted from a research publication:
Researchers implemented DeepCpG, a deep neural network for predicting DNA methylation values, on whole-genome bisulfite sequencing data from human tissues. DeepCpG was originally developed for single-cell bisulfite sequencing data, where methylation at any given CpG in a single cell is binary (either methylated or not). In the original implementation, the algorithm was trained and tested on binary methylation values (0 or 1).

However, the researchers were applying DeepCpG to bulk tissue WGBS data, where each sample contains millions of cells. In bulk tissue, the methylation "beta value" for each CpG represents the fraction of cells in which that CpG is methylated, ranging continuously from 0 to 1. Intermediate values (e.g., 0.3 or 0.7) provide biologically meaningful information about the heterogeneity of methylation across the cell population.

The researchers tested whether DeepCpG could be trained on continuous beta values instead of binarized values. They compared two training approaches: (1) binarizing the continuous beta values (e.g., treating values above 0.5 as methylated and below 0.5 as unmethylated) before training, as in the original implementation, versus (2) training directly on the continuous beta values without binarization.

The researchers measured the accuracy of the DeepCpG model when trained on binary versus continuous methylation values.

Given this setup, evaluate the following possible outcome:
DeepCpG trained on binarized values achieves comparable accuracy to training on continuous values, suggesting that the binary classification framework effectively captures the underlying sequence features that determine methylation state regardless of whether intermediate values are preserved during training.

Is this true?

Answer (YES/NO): YES